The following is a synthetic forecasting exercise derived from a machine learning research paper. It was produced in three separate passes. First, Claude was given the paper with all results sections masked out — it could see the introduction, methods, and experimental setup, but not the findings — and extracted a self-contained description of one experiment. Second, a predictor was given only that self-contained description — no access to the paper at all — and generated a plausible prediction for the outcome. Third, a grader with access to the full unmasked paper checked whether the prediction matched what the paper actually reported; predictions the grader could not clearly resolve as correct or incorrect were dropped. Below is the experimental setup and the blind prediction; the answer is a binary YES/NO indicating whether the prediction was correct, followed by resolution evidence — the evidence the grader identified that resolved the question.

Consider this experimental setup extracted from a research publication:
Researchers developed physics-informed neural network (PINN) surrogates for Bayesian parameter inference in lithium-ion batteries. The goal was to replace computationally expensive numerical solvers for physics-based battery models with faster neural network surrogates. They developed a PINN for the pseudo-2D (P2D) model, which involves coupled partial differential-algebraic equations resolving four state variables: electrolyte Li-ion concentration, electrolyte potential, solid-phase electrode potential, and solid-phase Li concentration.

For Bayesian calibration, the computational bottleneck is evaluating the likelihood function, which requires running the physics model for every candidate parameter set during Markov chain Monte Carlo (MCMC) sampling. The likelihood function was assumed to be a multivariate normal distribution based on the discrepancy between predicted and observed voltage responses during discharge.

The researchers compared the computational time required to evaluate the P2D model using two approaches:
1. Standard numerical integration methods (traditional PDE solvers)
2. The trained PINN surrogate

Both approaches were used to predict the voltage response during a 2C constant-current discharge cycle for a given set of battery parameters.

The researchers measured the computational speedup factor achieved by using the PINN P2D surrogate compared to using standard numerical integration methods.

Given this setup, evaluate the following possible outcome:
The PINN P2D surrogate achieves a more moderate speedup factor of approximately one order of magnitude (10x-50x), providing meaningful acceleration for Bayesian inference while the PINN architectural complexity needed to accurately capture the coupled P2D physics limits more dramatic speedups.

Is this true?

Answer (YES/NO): NO